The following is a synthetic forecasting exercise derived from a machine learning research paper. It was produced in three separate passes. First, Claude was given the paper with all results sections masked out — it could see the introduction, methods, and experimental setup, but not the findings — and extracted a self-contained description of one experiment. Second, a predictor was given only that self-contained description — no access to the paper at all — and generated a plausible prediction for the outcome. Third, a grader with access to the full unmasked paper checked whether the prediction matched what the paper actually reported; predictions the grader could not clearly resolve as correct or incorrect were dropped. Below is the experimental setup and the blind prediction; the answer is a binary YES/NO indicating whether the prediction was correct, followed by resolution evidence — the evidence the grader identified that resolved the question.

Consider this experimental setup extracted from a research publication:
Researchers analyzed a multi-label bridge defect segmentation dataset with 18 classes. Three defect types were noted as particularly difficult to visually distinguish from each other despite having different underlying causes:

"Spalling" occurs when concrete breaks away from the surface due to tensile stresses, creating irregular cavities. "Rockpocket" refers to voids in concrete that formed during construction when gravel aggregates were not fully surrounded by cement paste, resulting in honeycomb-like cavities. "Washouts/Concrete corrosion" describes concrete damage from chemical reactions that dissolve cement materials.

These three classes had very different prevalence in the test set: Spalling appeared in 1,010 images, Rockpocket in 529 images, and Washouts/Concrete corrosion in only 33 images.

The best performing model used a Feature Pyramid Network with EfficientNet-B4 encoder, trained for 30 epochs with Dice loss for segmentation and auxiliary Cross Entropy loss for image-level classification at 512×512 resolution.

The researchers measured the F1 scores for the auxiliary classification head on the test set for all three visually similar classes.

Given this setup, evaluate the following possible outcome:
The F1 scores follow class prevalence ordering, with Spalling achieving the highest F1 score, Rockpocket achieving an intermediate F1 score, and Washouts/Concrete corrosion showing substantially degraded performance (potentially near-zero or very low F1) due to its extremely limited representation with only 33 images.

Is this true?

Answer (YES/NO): YES